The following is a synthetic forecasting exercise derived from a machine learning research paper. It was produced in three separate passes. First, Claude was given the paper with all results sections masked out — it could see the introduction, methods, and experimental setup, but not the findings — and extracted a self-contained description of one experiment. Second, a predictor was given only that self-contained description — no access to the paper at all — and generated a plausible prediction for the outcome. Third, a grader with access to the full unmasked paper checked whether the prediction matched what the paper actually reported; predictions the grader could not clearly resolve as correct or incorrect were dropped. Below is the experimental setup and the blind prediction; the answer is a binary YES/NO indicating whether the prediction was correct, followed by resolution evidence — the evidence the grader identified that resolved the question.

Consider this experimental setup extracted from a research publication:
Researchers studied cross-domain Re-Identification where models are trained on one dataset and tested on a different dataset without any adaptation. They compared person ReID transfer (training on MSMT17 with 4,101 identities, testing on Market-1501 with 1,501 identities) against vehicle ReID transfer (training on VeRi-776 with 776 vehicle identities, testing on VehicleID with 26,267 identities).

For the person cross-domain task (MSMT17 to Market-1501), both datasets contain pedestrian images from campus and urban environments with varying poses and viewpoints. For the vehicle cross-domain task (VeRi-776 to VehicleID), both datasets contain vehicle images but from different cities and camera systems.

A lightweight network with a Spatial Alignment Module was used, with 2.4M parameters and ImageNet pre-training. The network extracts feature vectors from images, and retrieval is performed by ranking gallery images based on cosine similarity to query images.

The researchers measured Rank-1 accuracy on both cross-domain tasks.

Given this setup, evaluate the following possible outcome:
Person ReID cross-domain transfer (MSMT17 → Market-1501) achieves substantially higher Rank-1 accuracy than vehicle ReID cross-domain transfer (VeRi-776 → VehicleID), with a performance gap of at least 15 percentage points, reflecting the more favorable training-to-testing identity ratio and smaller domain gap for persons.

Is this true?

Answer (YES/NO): YES